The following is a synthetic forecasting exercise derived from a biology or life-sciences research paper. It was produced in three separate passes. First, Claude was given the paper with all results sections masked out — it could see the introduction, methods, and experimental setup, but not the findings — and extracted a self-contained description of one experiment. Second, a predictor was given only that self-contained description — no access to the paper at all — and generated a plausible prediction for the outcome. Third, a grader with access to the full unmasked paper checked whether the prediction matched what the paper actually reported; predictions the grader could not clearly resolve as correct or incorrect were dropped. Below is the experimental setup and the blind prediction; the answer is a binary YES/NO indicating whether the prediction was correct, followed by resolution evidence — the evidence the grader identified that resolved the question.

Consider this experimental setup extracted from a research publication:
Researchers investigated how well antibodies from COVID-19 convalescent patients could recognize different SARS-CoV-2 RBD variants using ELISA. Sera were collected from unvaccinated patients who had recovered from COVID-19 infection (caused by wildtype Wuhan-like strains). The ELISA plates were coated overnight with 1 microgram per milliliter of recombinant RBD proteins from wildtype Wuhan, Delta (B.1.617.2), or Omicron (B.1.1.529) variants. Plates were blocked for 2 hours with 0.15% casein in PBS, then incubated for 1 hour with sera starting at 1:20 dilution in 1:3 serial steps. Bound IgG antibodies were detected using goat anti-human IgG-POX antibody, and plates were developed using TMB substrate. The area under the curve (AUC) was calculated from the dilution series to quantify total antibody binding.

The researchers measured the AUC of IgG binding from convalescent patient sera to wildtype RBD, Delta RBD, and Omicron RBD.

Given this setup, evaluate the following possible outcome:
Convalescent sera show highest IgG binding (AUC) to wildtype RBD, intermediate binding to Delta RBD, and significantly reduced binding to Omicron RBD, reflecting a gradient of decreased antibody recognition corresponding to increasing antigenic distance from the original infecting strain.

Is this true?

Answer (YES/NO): NO